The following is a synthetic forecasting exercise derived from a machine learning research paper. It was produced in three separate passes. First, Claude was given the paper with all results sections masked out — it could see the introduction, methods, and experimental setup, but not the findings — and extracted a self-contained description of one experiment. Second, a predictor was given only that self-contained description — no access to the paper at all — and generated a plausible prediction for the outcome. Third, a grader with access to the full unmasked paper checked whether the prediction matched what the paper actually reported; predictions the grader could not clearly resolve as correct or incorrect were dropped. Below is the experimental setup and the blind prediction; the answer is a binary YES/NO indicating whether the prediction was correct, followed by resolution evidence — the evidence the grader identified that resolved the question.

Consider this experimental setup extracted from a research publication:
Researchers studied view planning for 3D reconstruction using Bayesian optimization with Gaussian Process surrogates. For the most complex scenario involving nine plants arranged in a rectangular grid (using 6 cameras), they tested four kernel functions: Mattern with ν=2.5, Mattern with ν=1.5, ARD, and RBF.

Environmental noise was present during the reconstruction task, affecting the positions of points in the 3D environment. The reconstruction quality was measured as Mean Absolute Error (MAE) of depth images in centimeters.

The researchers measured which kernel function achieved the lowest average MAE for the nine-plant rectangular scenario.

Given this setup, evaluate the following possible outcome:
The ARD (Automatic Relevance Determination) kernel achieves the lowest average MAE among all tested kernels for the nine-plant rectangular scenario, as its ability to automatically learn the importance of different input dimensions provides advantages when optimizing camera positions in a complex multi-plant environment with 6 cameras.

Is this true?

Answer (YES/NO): NO